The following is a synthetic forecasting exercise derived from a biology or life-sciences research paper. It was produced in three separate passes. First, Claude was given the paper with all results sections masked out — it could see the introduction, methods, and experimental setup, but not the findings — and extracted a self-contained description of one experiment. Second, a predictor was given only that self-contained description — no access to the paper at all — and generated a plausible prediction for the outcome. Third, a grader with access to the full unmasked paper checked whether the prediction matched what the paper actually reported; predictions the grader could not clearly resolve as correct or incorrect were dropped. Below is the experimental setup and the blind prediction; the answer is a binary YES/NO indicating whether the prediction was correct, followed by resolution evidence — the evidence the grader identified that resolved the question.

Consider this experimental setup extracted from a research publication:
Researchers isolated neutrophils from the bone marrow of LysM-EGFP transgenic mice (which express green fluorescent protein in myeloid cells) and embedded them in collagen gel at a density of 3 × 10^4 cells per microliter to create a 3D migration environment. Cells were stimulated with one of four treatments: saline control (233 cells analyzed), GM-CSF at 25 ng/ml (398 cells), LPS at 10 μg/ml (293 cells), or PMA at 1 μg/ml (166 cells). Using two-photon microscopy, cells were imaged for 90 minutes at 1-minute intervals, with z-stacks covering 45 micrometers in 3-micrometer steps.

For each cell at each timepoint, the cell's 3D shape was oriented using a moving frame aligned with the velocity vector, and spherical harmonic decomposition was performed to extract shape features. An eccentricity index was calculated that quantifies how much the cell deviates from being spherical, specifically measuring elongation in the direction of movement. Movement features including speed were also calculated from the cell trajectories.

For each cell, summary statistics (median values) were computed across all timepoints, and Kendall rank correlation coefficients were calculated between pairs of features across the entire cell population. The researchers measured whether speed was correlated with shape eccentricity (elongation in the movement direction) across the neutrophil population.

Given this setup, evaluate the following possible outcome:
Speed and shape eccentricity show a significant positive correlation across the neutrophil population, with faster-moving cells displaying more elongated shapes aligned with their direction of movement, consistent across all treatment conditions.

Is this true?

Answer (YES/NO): NO